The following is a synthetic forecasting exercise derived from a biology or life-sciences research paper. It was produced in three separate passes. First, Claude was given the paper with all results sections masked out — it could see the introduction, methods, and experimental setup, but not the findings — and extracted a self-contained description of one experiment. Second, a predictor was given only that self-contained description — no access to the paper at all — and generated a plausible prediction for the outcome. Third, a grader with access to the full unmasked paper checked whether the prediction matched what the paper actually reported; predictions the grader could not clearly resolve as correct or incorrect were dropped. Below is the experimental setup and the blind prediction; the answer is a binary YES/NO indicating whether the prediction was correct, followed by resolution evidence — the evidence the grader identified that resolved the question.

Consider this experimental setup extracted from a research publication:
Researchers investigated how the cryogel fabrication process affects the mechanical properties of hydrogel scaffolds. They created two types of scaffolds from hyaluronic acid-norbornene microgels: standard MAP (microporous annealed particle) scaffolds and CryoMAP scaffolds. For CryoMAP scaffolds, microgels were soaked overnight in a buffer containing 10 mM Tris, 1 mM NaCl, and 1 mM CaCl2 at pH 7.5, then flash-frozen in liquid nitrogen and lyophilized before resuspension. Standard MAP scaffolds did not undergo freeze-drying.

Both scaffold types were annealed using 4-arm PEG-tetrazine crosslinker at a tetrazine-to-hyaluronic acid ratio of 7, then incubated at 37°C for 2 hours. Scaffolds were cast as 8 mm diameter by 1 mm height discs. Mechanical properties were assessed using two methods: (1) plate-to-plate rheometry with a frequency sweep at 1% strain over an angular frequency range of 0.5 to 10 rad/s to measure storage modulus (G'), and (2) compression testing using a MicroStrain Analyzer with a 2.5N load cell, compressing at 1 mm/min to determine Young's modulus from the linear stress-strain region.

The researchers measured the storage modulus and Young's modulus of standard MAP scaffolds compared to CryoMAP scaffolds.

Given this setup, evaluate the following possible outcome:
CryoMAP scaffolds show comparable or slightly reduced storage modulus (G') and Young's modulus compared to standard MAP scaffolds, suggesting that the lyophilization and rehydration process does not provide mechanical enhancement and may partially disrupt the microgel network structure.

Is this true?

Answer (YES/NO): NO